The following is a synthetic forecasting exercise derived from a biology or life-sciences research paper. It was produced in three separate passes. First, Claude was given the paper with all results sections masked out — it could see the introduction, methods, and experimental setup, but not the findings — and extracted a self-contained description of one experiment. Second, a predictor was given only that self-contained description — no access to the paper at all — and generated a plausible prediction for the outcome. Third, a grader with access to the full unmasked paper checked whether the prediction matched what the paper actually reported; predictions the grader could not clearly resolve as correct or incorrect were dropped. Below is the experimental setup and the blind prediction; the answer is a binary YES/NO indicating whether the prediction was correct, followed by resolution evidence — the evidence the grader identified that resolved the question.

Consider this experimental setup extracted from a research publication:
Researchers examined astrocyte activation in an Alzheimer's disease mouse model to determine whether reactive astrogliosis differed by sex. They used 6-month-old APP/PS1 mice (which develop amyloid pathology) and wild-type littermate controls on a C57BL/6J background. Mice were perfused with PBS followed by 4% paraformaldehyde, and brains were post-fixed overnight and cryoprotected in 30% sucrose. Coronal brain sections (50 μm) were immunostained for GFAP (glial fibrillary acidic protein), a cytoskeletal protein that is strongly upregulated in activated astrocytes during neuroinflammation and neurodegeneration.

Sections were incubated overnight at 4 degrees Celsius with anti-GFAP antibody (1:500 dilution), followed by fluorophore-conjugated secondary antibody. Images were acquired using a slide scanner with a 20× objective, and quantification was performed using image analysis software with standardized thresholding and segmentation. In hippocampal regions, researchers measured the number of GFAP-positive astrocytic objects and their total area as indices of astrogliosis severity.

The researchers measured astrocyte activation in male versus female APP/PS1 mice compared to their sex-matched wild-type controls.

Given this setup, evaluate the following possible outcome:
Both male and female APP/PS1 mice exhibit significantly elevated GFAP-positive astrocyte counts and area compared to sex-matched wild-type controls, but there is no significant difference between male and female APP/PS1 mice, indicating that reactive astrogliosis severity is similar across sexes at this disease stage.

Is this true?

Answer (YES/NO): NO